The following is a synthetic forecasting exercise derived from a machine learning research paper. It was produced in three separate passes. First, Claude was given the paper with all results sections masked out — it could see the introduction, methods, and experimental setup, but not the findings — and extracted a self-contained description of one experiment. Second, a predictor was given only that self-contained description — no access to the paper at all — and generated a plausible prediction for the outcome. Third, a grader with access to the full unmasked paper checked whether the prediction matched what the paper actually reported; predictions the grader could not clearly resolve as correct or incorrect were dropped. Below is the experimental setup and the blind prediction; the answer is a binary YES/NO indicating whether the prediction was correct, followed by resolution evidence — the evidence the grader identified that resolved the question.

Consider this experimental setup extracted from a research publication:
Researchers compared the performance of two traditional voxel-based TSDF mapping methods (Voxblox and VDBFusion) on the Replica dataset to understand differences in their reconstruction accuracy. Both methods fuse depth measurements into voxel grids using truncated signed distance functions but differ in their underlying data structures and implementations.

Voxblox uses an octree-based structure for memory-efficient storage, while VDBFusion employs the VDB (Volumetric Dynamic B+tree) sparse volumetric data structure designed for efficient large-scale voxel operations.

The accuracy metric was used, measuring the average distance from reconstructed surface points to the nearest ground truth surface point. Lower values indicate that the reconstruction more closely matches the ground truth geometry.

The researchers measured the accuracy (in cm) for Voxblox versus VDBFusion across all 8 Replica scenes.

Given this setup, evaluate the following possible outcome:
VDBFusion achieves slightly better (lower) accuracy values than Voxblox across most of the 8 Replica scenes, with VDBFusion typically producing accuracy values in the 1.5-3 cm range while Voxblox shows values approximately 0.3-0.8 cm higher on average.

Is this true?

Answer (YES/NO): NO